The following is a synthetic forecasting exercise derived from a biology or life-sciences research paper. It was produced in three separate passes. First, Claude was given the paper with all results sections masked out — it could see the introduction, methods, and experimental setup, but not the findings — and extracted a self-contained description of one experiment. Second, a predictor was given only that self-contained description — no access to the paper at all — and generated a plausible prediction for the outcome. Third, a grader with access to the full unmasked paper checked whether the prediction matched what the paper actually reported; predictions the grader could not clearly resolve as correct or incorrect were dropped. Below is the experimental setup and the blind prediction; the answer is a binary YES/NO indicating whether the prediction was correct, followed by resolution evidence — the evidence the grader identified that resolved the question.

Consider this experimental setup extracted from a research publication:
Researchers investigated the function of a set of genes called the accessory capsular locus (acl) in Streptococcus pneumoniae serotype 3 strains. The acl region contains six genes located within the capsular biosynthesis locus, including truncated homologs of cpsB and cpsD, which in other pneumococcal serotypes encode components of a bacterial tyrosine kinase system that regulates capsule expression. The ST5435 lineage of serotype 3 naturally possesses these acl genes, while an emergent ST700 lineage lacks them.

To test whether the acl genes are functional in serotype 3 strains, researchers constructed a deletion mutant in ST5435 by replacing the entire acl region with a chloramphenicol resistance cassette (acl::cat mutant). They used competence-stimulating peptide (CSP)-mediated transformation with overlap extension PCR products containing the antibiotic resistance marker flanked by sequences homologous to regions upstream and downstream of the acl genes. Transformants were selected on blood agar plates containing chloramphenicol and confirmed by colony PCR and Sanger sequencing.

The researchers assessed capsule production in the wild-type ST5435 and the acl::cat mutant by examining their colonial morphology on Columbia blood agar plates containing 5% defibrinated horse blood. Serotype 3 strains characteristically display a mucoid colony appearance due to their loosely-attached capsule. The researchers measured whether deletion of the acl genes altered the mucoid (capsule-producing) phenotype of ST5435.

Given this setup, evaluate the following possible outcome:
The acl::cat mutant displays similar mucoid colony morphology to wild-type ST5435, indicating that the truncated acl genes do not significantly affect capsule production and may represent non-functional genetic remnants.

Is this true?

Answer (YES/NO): NO